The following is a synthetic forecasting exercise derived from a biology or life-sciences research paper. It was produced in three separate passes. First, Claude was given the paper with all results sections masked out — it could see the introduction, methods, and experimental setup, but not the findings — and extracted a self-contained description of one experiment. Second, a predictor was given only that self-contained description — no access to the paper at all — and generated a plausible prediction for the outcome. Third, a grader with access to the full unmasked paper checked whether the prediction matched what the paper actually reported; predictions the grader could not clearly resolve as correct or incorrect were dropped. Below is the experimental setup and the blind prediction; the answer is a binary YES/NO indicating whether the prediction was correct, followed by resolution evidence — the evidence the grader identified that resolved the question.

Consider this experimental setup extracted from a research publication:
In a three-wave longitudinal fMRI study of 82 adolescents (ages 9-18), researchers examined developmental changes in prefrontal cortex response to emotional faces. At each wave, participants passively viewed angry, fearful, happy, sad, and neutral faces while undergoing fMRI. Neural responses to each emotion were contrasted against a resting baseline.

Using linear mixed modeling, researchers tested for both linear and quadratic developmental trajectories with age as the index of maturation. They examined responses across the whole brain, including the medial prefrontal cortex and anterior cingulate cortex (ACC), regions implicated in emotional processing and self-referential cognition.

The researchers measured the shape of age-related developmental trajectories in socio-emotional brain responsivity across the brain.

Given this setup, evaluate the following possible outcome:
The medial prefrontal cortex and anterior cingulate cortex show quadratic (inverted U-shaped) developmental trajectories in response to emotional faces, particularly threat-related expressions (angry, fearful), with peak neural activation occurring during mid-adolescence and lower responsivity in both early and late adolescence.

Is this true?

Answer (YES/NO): NO